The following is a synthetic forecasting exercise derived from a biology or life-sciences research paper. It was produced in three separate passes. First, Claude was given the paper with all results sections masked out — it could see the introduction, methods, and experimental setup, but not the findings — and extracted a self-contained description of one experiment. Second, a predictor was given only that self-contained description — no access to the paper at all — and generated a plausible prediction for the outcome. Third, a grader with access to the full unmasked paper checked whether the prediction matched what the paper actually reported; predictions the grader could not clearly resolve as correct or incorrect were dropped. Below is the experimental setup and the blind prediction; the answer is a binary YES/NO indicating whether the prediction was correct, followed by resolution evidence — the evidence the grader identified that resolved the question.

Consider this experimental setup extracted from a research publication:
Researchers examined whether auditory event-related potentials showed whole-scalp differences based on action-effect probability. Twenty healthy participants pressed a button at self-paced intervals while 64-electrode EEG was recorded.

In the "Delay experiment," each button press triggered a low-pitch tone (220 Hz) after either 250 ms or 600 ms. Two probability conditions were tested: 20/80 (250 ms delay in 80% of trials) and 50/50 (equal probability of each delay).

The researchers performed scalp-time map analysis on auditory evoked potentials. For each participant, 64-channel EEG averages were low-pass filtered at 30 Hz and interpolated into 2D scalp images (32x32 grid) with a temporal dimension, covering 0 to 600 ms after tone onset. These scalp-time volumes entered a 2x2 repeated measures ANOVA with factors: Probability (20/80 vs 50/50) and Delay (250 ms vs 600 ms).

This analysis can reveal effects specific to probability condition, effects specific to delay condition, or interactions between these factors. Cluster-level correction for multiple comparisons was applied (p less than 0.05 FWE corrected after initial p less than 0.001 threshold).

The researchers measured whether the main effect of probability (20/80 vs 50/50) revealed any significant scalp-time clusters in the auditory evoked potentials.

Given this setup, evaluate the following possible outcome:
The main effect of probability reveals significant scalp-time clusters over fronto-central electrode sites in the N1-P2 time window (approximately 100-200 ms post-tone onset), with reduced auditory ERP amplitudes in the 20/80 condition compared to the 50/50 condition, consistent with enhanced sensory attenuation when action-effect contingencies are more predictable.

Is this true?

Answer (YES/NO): NO